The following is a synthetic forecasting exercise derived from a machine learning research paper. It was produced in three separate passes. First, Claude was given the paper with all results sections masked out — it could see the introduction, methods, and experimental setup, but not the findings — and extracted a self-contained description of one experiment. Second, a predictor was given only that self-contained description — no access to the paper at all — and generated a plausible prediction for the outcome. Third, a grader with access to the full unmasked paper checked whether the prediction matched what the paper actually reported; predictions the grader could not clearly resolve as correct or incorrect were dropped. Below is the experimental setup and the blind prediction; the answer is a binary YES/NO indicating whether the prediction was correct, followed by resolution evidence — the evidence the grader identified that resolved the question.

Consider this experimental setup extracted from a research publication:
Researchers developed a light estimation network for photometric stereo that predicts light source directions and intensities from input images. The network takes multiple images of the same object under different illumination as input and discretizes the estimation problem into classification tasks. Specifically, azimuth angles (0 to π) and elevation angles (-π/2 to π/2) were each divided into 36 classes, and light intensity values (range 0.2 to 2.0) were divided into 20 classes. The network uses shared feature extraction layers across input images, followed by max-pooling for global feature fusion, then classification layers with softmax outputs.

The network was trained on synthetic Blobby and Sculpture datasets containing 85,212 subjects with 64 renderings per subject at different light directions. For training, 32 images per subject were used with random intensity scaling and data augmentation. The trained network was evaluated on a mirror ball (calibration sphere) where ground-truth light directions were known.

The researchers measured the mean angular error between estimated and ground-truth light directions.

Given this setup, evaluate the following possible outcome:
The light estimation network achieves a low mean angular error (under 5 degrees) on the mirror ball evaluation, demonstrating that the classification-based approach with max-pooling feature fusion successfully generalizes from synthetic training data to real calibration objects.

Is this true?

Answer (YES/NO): NO